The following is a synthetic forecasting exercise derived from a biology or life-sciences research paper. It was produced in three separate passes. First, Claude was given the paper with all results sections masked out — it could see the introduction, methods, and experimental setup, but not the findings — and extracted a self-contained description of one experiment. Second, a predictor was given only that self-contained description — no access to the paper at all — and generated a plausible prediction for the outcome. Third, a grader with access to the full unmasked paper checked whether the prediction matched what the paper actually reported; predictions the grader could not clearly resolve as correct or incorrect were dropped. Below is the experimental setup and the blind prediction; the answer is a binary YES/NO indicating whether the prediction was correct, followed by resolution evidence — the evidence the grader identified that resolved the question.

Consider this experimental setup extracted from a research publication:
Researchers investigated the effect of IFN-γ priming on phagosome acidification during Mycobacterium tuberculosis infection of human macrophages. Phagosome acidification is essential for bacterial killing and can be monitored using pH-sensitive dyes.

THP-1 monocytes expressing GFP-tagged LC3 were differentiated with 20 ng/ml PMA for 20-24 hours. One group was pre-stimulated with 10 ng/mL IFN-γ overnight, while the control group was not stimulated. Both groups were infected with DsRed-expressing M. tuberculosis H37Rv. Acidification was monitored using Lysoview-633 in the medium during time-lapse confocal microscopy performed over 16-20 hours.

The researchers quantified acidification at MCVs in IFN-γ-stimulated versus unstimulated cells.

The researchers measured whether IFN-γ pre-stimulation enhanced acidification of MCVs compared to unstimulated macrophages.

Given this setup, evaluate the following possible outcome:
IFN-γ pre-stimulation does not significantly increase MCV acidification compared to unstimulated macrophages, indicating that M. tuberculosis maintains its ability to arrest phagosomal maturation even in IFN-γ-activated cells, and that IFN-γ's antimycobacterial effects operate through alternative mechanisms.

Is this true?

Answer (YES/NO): YES